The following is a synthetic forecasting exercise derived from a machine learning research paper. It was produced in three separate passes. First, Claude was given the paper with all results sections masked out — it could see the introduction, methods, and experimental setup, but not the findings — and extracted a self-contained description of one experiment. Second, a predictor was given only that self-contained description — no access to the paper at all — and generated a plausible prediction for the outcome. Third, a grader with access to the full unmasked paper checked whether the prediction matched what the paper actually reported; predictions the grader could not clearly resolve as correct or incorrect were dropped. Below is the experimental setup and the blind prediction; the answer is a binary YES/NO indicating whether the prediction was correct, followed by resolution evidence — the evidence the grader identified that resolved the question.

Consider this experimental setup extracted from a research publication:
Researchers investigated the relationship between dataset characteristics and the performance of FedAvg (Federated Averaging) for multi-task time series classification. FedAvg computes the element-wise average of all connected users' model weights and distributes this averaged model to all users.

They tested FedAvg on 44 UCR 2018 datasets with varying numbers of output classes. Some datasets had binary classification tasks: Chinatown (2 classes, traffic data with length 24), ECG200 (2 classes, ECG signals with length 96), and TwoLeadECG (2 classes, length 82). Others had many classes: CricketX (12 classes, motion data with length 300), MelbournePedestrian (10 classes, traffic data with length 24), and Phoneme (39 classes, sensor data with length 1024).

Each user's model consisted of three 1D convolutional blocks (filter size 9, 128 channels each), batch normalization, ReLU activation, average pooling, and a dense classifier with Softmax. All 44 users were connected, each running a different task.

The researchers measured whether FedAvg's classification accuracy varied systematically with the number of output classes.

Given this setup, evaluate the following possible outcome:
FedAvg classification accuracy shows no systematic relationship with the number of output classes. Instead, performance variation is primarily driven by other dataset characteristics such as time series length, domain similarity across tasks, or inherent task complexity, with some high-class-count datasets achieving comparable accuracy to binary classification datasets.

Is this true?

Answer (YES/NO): NO